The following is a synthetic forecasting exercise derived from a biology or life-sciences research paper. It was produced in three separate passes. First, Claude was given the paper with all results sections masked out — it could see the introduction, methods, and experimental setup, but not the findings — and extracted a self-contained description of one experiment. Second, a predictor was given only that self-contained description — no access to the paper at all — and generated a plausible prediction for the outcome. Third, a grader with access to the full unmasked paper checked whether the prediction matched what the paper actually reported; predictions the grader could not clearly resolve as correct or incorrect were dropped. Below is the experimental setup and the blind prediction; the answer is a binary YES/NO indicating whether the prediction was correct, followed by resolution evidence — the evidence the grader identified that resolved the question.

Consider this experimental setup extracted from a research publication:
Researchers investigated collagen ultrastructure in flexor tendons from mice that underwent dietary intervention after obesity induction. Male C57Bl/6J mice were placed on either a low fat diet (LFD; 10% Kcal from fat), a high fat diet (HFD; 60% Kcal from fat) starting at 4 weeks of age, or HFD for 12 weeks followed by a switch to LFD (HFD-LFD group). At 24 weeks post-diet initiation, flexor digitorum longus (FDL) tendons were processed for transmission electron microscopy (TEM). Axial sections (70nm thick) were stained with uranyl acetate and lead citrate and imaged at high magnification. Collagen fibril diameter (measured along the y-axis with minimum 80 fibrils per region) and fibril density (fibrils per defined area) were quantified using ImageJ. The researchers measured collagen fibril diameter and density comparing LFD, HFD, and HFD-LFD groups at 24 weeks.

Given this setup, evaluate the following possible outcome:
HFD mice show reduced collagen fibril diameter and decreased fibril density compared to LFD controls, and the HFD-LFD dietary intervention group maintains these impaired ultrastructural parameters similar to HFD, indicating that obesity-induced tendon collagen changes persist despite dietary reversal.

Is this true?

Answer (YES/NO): NO